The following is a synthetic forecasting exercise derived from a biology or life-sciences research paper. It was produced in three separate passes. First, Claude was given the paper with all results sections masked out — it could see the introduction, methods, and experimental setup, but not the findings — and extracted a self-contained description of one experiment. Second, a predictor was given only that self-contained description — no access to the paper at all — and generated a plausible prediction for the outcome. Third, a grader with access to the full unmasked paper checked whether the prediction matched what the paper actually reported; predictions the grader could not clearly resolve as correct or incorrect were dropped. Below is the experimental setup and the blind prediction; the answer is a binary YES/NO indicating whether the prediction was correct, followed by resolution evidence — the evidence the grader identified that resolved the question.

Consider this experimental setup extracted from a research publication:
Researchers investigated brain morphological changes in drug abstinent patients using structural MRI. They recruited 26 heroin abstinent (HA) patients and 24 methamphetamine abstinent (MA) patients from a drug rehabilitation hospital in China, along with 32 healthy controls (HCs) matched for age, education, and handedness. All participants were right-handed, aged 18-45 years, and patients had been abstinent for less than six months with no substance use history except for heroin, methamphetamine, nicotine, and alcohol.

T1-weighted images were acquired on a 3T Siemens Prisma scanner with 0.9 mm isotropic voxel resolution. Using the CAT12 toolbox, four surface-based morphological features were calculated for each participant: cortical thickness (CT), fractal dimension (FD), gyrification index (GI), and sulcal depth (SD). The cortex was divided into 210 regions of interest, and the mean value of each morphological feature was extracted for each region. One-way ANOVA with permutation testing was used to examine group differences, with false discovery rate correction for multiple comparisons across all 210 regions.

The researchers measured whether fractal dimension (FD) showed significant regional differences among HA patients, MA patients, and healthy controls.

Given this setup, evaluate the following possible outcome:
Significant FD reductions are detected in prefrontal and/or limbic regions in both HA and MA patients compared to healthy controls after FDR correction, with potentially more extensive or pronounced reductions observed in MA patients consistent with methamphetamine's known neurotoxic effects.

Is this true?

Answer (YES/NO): NO